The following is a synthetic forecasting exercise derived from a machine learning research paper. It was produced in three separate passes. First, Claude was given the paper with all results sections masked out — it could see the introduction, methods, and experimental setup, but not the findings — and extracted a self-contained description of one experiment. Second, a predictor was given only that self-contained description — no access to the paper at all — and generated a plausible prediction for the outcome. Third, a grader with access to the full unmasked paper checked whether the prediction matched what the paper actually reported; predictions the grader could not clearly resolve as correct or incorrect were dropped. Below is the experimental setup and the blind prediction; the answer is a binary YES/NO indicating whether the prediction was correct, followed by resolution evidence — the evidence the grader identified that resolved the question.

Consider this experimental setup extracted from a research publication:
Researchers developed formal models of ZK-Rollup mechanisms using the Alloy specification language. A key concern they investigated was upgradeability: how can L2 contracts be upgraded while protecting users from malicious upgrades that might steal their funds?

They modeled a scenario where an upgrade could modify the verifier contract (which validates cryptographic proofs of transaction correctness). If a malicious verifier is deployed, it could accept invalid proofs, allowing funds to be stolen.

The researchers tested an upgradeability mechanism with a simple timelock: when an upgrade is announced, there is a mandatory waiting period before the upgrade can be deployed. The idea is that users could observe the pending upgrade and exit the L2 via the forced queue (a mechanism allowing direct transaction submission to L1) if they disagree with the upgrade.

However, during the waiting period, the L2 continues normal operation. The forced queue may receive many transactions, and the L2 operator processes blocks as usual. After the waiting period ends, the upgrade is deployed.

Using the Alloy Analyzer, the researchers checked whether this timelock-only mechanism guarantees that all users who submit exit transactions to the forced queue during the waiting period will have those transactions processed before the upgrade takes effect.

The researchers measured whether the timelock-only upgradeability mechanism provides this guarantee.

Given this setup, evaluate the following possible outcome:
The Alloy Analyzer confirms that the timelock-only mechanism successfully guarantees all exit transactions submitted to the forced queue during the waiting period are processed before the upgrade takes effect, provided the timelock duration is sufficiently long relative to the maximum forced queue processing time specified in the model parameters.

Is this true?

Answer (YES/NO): NO